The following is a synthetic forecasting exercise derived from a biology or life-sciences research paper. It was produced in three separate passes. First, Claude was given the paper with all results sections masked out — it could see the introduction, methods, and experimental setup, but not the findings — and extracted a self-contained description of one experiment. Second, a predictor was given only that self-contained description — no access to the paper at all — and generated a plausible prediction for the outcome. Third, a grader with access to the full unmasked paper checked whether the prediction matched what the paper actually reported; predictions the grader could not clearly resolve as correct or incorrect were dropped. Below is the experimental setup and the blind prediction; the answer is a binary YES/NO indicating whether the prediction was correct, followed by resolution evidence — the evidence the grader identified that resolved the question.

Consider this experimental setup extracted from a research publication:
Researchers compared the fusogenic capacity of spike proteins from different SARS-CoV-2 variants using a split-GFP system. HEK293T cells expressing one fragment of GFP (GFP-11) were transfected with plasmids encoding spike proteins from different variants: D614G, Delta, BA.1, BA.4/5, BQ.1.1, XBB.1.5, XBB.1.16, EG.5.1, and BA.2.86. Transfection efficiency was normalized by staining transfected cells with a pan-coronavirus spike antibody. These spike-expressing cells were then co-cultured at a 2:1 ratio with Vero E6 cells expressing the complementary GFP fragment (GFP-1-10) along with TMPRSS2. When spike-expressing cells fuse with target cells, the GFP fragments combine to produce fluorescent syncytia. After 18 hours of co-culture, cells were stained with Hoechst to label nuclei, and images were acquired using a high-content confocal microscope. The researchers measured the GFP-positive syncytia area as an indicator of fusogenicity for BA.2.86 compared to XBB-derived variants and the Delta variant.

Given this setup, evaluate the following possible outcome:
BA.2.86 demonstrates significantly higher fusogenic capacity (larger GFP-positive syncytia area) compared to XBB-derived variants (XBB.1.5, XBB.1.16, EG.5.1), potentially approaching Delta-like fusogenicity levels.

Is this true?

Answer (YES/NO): NO